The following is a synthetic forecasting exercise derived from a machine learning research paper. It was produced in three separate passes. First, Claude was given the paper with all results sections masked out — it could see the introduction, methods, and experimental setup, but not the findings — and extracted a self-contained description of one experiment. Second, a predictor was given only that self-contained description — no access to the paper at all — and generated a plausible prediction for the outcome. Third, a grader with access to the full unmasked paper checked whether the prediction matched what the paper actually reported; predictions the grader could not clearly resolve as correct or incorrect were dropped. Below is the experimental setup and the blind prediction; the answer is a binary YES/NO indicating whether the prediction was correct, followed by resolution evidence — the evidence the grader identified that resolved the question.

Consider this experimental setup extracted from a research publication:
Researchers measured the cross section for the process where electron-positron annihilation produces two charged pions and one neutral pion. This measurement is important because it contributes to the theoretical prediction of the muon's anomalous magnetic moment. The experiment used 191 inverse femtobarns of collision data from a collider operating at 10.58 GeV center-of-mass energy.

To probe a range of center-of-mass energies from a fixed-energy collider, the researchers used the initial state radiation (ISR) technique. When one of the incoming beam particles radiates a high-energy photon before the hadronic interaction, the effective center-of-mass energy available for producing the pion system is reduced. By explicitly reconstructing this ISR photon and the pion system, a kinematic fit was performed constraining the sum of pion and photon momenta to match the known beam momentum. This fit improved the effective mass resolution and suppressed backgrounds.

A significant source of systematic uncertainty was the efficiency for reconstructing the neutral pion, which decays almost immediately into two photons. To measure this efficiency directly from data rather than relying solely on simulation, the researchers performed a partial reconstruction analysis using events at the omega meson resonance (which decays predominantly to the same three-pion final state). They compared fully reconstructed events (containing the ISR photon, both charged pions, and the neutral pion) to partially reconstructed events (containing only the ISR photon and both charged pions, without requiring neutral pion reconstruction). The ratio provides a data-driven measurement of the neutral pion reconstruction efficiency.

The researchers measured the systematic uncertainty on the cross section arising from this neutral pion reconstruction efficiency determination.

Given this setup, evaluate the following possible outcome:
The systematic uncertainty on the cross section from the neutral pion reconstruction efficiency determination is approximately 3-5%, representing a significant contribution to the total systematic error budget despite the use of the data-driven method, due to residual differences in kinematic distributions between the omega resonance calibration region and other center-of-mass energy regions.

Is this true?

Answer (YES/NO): NO